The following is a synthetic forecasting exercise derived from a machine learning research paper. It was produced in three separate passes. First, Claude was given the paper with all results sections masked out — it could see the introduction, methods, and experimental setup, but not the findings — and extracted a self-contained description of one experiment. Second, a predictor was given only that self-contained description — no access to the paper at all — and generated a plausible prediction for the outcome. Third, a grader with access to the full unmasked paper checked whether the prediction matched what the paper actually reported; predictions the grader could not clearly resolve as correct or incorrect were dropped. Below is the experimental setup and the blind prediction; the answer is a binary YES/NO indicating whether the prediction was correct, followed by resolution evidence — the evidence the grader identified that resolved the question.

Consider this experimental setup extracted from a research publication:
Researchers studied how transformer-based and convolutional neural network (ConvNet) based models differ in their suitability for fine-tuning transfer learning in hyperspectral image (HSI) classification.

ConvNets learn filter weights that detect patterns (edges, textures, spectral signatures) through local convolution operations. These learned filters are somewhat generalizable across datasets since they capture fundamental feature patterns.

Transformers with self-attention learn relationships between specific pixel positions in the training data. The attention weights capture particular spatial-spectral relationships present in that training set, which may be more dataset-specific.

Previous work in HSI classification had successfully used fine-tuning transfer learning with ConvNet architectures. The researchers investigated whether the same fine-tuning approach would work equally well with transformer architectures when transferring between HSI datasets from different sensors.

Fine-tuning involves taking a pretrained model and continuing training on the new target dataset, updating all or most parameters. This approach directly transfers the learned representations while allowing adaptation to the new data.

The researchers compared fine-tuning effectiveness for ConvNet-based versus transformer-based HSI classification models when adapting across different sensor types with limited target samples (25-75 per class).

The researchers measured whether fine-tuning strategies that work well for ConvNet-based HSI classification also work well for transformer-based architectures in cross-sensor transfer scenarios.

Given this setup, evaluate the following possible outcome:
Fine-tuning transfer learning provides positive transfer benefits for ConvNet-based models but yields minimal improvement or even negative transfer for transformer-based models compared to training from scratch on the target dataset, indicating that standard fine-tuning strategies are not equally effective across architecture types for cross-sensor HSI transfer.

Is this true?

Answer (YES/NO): YES